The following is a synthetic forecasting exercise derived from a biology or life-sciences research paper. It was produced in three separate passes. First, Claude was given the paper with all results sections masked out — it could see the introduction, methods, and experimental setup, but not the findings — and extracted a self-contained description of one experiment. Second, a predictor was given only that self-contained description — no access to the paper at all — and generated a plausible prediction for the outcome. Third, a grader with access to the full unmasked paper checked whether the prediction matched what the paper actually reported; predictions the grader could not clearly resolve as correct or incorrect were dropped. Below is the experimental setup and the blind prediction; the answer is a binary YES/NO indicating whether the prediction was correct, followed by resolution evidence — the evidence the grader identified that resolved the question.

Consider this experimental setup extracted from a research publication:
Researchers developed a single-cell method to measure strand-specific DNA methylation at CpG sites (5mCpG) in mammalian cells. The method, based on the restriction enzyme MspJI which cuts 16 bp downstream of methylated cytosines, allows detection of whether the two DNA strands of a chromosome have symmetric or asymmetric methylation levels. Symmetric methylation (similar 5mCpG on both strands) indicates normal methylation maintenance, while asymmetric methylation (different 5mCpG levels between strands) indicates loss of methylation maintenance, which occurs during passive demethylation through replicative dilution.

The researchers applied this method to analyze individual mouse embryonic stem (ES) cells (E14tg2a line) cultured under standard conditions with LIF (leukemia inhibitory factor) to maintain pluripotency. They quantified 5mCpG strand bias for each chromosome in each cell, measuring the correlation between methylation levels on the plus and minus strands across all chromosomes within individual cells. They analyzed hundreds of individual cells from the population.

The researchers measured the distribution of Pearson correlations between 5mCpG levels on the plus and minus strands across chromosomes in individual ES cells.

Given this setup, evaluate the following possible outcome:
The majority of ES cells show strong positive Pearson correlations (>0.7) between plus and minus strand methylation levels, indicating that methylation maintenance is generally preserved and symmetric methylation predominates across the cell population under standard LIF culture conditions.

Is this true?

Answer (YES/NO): YES